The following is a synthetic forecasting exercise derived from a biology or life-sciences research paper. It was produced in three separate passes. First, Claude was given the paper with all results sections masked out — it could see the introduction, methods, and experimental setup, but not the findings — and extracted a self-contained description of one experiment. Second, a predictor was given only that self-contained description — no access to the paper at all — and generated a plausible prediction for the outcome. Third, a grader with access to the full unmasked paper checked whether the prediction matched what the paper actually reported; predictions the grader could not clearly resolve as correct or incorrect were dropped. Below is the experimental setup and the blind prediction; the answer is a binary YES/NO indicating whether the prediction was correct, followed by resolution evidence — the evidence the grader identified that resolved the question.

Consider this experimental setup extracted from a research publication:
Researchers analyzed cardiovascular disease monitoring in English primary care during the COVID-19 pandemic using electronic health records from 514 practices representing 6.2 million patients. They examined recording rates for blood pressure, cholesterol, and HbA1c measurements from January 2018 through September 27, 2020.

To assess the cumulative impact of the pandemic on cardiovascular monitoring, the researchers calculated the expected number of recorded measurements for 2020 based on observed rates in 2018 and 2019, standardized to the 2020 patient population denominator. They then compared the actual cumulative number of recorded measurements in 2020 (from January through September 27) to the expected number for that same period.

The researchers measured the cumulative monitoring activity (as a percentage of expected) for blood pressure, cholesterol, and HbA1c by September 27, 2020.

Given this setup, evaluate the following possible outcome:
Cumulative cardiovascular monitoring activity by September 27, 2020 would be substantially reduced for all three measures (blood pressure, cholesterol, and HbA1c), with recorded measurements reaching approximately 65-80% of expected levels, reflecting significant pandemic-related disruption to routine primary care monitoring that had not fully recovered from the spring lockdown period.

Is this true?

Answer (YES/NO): NO